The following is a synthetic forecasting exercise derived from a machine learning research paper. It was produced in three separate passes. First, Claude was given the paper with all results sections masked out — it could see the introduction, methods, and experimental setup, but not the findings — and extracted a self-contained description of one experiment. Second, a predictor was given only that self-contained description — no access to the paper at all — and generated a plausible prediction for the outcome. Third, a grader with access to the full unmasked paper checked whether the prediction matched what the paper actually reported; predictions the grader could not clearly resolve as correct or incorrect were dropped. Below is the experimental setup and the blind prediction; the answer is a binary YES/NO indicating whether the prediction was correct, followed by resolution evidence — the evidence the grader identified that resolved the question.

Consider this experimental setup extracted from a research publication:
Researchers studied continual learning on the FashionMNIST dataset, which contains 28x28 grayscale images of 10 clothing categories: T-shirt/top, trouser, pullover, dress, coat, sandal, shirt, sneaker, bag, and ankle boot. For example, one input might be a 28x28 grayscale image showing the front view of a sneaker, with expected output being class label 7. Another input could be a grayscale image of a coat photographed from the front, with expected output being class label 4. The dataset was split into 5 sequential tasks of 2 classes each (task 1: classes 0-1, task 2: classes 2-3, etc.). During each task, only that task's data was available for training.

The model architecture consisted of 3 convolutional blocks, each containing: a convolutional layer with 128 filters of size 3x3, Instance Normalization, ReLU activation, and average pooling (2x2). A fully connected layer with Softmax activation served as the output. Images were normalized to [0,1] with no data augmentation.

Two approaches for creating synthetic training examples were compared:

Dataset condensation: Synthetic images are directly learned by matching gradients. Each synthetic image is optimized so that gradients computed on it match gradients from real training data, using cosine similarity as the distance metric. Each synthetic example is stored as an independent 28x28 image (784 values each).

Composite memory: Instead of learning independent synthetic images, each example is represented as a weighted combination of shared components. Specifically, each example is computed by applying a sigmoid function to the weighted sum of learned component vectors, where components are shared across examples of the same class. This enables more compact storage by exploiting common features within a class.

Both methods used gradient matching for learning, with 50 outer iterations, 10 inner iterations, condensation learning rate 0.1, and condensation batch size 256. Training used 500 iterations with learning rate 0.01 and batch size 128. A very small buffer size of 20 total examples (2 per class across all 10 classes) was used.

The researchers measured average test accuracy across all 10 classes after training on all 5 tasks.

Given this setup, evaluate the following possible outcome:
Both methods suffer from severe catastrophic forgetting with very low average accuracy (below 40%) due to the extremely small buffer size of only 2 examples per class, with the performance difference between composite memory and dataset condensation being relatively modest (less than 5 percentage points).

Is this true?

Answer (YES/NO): NO